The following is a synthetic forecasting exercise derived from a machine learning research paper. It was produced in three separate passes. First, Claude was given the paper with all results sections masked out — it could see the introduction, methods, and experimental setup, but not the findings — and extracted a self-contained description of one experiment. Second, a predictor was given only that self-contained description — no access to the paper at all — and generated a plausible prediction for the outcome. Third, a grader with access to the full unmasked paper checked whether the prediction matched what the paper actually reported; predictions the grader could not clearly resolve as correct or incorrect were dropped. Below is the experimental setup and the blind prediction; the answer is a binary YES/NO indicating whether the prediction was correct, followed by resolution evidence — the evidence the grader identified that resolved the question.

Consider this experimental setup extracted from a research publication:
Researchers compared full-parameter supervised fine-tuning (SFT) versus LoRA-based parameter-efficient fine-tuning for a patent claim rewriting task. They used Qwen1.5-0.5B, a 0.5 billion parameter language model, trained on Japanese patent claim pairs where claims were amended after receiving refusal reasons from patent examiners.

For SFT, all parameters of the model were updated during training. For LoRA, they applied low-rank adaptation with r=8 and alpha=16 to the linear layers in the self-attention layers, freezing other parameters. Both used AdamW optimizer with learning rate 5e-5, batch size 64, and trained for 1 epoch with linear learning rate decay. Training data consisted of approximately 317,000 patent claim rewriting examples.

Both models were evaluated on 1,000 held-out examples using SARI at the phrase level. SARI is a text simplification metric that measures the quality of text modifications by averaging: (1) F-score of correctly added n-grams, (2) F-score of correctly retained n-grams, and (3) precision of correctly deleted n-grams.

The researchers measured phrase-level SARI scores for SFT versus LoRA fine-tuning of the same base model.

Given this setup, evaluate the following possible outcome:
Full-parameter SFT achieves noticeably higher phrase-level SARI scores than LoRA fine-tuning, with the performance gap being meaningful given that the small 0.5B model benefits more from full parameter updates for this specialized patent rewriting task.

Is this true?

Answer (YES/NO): YES